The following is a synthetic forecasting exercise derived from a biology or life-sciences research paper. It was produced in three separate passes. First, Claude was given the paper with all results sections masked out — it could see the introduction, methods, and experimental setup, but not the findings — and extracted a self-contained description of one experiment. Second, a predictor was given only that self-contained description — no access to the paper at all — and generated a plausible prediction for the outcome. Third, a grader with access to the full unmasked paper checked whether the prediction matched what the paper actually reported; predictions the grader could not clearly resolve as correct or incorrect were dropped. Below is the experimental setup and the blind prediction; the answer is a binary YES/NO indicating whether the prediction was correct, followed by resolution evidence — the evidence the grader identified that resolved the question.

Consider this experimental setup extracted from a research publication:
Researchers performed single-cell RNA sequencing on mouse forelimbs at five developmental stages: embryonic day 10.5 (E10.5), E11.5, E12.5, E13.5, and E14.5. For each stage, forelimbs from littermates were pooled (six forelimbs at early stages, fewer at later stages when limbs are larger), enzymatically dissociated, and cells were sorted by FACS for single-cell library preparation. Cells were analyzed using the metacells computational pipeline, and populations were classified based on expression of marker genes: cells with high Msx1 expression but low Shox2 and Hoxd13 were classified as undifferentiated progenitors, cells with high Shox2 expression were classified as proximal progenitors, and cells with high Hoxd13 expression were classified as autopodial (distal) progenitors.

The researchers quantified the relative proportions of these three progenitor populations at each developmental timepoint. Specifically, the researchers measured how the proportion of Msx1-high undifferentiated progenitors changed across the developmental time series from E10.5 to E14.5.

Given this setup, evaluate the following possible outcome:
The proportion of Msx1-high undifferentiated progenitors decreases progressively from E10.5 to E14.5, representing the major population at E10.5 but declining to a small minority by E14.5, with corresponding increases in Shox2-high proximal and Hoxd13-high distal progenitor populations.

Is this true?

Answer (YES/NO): NO